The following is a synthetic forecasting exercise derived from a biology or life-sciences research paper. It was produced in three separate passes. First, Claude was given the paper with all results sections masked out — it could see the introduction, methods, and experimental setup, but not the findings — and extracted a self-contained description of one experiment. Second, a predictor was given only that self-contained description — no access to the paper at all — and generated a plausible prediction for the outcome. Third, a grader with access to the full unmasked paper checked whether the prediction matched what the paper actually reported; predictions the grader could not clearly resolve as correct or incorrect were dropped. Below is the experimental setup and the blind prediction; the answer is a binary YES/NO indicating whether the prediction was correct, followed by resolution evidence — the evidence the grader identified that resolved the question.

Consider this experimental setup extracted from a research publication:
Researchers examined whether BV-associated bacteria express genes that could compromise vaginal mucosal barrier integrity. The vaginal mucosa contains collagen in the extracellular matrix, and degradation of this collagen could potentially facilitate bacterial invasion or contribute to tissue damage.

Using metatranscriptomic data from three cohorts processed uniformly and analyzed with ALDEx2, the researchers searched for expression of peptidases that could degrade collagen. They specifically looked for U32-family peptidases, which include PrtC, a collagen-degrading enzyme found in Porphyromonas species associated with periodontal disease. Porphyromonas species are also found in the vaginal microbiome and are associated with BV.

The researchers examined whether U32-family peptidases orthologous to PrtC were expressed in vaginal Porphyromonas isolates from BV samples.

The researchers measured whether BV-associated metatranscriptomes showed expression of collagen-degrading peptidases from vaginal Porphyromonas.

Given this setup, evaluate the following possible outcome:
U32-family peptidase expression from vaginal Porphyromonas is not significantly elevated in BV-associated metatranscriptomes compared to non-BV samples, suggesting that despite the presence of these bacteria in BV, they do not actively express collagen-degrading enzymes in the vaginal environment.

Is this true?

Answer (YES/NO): NO